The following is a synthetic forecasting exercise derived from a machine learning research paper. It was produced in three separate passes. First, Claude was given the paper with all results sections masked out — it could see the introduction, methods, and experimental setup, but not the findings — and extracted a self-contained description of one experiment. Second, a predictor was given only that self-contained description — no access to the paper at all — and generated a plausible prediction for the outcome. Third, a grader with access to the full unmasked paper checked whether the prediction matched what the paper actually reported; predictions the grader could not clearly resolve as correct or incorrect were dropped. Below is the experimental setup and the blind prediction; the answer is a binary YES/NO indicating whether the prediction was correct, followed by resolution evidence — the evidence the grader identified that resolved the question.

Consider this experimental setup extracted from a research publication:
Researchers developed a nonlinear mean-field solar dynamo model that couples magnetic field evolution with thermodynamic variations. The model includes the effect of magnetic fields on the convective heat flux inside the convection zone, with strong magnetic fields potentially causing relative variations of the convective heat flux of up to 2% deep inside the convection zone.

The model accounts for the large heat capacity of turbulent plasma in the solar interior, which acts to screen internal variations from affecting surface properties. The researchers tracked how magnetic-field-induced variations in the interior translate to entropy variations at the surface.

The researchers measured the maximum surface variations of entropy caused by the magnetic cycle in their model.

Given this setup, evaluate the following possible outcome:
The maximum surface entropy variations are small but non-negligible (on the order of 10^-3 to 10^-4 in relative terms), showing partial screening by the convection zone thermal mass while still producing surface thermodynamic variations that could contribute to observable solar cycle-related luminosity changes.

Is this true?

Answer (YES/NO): YES